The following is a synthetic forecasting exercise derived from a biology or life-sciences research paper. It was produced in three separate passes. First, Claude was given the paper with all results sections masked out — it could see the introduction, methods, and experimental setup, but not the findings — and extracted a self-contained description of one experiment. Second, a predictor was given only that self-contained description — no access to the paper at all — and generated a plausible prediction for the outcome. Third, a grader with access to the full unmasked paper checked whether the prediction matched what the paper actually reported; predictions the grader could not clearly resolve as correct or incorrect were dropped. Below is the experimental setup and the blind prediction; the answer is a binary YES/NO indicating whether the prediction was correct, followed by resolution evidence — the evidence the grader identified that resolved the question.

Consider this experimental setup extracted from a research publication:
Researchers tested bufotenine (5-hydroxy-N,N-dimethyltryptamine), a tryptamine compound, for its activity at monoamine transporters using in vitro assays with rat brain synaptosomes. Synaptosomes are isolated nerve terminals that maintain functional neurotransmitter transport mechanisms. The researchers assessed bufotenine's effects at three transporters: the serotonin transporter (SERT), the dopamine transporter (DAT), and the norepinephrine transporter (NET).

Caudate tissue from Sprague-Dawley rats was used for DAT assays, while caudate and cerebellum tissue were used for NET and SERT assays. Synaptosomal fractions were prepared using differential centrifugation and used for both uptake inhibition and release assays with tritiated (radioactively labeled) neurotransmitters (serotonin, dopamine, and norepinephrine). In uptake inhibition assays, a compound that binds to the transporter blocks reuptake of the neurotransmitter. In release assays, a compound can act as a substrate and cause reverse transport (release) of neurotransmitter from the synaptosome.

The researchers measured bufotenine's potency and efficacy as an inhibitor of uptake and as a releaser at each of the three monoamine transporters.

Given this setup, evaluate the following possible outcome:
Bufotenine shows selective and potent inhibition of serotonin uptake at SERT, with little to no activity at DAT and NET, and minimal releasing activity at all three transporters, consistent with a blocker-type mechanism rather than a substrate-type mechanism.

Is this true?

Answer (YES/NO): NO